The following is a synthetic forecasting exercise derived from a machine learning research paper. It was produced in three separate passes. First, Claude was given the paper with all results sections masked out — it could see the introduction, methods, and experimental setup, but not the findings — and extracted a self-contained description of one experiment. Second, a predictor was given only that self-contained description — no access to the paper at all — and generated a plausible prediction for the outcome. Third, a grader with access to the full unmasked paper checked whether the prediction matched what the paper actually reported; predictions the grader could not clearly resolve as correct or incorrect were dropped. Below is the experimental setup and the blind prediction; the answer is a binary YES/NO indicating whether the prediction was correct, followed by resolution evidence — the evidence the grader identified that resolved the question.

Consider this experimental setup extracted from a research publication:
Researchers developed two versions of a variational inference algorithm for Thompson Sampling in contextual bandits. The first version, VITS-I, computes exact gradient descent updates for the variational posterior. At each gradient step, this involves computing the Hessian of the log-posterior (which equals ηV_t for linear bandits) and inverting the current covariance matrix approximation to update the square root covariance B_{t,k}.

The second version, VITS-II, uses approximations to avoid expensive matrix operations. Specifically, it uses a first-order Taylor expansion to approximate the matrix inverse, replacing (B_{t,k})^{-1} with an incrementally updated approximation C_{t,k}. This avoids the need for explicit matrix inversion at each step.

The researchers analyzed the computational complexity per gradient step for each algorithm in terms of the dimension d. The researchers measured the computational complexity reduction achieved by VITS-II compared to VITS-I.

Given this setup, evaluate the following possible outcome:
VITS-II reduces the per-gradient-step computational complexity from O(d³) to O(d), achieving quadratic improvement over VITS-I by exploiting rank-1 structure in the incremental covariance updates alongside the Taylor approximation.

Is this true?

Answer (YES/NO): NO